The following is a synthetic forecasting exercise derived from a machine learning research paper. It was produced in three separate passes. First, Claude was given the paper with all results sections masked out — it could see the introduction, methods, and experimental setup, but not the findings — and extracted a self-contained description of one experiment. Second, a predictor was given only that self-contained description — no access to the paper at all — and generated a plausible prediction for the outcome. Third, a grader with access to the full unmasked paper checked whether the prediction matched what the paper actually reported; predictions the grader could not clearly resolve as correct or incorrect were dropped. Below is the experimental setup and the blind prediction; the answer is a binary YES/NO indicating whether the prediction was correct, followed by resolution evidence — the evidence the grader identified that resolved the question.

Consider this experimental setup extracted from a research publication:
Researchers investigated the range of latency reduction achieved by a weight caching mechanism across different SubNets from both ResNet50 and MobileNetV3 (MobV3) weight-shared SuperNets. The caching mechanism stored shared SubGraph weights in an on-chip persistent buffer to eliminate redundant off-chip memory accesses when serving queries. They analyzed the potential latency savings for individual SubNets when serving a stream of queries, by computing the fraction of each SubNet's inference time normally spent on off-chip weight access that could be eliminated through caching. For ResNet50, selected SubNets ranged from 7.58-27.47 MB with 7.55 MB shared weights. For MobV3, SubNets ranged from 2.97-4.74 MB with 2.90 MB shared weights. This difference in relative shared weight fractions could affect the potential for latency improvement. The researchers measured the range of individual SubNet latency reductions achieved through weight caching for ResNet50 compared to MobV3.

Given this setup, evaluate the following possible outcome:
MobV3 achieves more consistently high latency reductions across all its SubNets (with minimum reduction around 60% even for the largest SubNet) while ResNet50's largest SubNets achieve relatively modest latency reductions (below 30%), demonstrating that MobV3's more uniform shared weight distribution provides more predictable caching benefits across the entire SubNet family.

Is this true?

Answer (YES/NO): NO